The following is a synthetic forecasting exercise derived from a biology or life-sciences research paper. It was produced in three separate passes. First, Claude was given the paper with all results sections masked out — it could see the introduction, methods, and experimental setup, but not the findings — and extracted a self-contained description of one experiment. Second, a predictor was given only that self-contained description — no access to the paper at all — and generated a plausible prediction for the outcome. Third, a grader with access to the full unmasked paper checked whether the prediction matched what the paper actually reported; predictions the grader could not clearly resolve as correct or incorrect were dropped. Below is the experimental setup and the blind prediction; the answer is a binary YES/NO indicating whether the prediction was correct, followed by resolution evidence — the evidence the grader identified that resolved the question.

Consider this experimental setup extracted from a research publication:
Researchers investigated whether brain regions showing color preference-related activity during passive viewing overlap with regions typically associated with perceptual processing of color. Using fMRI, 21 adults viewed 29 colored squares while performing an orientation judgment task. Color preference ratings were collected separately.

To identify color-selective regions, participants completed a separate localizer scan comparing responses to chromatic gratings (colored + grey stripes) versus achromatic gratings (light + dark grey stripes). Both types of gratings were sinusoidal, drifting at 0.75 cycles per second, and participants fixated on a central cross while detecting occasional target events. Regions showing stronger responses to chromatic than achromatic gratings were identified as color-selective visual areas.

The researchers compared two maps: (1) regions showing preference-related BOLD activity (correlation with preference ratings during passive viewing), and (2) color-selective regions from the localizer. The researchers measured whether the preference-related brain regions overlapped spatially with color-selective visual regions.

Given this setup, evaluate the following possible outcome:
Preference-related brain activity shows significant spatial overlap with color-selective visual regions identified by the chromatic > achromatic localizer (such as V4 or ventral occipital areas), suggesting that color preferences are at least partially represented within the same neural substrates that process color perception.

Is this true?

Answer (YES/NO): NO